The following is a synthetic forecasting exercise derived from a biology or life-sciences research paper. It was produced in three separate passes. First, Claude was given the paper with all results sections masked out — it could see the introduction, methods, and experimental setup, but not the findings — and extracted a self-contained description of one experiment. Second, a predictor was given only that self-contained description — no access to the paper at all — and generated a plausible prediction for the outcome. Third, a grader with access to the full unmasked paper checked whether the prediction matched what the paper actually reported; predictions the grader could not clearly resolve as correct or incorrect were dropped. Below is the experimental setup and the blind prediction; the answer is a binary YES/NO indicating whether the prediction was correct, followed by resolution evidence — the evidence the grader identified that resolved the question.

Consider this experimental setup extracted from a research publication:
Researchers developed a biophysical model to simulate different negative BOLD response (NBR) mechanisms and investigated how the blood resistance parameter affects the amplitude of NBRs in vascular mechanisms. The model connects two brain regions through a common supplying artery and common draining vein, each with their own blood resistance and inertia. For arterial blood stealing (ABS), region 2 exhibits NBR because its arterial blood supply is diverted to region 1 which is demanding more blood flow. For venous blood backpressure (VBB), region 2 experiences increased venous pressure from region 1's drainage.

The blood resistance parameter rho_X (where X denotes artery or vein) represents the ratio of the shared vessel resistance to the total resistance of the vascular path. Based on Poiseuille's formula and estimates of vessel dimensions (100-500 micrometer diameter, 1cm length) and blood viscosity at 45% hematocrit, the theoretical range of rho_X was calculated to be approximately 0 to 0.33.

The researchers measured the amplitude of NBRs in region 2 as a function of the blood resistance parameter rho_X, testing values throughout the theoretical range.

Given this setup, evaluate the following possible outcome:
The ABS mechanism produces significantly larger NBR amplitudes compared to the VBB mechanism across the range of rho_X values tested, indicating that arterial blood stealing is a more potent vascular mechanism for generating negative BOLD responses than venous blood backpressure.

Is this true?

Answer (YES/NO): NO